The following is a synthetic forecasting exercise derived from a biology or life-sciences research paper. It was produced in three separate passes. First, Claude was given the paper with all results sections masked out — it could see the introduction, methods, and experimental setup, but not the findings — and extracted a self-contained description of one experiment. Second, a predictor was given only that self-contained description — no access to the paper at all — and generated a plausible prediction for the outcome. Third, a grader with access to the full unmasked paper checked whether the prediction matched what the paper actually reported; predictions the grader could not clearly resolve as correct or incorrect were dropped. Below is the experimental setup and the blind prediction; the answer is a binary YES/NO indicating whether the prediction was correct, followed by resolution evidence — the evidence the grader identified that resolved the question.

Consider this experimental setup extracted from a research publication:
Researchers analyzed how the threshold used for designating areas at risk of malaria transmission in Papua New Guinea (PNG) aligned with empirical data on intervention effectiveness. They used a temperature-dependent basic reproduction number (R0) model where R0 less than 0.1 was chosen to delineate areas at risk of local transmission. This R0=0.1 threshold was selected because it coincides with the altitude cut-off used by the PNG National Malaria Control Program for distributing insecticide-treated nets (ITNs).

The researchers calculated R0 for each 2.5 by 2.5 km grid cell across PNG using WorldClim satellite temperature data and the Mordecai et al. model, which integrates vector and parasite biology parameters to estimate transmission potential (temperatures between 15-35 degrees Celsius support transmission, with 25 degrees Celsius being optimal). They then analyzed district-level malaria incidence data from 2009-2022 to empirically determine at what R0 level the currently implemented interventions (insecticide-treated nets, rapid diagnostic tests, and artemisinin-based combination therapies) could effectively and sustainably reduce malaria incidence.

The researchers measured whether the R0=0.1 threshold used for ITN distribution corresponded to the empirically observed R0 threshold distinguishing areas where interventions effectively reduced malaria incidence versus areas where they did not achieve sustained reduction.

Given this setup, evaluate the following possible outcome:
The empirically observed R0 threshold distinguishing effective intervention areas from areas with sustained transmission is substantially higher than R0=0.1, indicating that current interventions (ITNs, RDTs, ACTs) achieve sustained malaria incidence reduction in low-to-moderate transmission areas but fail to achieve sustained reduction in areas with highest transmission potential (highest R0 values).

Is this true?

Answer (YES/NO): YES